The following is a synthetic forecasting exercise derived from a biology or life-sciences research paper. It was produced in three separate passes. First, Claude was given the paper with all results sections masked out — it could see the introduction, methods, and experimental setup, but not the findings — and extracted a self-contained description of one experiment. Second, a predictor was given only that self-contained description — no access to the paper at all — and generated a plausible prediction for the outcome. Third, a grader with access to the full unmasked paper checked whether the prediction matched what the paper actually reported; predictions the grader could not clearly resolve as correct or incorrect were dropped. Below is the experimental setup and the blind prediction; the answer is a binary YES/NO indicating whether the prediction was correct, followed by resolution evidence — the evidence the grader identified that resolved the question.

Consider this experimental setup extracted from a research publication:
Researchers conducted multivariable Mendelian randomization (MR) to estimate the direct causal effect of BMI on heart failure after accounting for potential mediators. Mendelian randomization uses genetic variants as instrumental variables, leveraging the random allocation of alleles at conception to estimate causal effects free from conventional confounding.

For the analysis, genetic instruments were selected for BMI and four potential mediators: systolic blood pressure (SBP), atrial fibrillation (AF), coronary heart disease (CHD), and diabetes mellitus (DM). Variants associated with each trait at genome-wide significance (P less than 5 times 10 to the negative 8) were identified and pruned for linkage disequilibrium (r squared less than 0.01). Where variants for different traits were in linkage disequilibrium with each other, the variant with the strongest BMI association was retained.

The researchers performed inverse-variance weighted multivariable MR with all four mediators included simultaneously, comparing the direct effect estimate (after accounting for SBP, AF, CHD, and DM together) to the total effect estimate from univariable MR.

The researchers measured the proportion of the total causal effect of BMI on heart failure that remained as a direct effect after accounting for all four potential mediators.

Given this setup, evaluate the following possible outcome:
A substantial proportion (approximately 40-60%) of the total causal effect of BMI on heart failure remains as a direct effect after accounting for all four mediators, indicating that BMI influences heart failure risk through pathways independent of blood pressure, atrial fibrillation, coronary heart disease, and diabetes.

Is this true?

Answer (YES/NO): YES